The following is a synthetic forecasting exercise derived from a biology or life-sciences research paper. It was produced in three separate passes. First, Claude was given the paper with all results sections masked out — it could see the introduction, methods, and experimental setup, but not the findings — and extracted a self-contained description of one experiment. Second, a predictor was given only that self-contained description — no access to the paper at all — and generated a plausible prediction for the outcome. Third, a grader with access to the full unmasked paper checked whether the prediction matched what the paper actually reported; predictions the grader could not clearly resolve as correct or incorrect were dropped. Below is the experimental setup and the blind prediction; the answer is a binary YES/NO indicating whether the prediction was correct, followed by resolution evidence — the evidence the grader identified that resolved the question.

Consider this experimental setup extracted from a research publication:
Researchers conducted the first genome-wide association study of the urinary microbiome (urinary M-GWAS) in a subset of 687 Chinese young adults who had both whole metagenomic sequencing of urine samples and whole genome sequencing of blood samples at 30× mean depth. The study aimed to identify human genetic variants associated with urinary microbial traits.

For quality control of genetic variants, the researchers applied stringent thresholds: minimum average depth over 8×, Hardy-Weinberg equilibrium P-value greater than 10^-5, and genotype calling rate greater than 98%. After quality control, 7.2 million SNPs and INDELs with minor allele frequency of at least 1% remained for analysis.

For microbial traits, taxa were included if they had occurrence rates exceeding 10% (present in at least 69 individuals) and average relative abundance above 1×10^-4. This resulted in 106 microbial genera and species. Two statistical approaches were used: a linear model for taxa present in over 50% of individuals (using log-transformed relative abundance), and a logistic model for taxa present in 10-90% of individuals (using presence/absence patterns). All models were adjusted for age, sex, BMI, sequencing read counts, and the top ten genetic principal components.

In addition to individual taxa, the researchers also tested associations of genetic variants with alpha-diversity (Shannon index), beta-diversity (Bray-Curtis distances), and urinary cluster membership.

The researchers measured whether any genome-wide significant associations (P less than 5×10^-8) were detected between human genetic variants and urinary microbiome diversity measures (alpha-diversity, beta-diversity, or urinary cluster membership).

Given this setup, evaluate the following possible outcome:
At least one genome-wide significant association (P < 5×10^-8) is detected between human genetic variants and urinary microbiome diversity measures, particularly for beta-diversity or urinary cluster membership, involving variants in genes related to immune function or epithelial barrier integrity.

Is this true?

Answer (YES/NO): NO